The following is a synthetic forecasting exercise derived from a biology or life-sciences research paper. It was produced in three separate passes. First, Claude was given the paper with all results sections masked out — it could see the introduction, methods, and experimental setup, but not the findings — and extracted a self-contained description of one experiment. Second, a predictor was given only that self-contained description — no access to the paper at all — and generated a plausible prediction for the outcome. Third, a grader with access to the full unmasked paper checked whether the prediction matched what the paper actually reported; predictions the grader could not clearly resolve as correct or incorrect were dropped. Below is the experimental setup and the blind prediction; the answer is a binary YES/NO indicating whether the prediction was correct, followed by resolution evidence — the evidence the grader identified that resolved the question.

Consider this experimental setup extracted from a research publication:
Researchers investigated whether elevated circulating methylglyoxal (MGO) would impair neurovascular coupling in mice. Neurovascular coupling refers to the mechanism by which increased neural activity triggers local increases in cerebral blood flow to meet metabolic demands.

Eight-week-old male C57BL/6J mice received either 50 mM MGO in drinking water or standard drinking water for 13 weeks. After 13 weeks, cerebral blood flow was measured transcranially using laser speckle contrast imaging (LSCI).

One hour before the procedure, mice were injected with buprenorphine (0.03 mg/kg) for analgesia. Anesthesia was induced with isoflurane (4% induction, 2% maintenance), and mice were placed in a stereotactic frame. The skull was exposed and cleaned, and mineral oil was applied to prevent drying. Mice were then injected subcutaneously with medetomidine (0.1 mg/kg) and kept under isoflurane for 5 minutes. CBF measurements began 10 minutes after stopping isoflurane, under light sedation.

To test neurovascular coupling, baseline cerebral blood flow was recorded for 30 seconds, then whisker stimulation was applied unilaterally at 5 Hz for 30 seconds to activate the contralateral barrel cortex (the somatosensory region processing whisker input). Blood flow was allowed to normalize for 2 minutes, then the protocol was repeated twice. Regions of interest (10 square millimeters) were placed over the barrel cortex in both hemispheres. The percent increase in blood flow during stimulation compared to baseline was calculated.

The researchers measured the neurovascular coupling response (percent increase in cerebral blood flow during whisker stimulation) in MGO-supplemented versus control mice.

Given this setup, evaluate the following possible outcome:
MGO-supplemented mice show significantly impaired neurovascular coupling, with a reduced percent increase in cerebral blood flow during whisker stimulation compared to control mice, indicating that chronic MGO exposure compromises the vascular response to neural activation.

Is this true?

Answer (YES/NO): NO